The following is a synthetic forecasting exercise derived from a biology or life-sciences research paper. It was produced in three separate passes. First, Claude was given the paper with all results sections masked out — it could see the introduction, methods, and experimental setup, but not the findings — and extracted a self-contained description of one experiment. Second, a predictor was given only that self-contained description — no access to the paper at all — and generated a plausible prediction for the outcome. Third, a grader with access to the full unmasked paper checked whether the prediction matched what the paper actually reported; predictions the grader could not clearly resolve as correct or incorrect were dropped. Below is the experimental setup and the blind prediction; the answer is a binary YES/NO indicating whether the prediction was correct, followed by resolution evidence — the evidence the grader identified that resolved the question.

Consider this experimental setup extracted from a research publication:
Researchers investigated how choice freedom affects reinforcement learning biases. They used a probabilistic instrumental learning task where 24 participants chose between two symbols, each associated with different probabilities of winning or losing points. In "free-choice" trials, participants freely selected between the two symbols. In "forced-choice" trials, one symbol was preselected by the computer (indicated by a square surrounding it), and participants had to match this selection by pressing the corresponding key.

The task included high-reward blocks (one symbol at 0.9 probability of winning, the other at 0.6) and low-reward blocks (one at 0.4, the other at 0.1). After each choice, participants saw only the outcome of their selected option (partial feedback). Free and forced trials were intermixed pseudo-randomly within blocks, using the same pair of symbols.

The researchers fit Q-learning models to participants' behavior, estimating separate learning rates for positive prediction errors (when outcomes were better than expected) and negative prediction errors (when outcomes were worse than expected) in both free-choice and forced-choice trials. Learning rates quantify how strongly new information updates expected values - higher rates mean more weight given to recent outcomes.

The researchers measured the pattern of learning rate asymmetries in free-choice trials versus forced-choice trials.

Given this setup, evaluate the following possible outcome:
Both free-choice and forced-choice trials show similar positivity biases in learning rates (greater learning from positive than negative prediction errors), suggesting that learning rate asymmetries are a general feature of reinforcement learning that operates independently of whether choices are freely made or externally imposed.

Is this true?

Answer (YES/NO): NO